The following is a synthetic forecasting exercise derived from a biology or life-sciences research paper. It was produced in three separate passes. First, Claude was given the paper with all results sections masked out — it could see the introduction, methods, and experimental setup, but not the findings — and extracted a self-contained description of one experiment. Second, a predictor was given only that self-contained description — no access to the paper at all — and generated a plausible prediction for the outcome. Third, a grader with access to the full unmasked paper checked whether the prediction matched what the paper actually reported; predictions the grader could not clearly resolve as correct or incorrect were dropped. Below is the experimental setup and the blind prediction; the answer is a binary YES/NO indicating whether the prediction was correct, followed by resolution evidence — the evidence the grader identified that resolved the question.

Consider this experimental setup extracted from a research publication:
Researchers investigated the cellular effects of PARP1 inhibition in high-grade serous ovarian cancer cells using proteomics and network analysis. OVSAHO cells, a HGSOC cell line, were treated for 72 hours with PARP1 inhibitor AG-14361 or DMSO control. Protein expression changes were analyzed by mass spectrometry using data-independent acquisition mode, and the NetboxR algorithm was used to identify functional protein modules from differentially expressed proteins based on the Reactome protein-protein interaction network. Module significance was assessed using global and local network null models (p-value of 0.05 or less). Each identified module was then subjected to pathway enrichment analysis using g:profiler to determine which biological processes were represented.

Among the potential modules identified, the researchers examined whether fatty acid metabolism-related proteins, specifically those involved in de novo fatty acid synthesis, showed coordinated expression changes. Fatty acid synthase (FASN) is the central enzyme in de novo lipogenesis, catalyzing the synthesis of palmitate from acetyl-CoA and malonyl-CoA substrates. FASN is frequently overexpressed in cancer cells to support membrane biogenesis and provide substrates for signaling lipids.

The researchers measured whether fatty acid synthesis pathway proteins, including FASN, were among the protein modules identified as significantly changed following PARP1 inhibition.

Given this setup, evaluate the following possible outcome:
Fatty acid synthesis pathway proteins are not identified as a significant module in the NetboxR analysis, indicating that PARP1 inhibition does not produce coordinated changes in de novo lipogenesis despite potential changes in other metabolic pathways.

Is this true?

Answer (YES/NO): NO